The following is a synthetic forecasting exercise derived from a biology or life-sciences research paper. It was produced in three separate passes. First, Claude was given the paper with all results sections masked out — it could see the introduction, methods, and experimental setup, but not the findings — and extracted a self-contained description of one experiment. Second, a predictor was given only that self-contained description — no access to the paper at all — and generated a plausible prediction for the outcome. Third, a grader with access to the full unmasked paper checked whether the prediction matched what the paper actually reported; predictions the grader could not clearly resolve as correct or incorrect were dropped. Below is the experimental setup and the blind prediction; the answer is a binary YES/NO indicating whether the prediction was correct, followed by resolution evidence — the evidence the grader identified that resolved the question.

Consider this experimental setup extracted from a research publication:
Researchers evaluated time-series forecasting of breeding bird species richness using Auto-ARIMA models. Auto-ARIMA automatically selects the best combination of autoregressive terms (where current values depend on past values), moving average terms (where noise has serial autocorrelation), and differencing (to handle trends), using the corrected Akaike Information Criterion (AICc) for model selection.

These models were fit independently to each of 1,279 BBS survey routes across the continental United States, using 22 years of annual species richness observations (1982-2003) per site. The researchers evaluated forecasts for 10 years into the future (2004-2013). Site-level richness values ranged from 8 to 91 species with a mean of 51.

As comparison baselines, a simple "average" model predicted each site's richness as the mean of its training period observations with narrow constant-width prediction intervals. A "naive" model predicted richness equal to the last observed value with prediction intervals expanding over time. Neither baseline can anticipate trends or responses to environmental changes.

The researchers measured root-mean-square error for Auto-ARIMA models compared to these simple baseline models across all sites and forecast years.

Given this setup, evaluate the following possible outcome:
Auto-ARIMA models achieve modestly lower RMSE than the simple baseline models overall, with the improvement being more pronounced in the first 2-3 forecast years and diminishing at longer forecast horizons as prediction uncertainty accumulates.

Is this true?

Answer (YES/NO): NO